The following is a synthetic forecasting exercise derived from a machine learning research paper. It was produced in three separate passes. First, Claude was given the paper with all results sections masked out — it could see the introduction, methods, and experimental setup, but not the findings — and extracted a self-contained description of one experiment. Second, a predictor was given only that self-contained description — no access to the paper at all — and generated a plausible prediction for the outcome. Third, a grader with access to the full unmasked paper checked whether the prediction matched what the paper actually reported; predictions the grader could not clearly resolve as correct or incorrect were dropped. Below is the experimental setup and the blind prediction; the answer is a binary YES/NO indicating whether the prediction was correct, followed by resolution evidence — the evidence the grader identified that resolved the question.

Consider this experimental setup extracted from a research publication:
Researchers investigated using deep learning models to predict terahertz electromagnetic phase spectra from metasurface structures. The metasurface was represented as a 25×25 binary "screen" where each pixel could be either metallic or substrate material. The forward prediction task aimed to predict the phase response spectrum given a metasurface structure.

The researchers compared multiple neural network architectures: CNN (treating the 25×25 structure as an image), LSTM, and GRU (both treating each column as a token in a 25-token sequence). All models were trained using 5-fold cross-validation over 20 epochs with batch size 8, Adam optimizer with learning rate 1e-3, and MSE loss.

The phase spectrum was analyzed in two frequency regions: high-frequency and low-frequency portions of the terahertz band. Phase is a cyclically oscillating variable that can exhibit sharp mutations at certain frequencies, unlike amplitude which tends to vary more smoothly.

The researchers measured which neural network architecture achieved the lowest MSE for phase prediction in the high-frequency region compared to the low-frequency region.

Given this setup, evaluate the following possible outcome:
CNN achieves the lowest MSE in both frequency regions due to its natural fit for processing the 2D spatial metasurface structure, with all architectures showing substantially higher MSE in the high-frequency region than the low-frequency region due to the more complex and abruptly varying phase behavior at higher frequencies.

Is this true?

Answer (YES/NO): NO